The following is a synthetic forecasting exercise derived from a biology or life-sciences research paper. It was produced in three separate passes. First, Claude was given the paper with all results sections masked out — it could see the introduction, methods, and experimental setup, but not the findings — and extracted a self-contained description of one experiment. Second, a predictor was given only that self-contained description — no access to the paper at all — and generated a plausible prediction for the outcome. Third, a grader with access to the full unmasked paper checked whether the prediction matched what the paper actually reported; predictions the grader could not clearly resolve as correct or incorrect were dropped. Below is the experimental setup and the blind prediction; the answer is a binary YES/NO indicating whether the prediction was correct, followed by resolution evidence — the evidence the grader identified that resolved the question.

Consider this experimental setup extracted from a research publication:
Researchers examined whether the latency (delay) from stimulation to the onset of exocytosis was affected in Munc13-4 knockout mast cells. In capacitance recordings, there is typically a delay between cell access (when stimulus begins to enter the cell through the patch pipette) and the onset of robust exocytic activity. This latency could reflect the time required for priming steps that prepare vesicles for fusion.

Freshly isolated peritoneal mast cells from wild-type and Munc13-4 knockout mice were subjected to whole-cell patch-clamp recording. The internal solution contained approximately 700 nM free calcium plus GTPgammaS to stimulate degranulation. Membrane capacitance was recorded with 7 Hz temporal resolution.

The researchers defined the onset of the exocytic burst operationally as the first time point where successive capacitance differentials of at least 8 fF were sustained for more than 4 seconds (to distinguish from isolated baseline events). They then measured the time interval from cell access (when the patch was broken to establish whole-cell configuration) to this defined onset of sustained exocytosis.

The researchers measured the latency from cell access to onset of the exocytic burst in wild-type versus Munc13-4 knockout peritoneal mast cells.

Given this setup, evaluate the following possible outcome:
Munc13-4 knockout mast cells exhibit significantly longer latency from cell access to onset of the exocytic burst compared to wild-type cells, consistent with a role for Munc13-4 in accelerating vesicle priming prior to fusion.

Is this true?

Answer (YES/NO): YES